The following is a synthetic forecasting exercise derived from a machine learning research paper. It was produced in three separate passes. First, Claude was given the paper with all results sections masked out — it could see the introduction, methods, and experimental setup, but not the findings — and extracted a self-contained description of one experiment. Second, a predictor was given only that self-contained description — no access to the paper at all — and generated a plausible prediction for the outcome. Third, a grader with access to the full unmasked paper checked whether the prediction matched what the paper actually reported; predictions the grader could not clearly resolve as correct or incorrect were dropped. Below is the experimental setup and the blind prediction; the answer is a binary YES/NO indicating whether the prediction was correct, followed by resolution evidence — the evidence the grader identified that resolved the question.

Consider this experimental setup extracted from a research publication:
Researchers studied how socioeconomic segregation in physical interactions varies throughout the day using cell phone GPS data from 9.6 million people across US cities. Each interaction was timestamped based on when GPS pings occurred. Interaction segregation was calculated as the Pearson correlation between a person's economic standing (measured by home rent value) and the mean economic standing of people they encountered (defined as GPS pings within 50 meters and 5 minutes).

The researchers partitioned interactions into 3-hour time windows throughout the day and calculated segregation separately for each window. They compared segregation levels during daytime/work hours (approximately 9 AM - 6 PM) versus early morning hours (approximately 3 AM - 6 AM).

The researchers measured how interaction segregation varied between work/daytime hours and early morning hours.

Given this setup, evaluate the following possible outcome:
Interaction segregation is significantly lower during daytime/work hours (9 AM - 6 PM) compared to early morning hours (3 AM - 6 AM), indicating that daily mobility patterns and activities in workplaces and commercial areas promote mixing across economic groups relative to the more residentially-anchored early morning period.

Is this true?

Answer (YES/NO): YES